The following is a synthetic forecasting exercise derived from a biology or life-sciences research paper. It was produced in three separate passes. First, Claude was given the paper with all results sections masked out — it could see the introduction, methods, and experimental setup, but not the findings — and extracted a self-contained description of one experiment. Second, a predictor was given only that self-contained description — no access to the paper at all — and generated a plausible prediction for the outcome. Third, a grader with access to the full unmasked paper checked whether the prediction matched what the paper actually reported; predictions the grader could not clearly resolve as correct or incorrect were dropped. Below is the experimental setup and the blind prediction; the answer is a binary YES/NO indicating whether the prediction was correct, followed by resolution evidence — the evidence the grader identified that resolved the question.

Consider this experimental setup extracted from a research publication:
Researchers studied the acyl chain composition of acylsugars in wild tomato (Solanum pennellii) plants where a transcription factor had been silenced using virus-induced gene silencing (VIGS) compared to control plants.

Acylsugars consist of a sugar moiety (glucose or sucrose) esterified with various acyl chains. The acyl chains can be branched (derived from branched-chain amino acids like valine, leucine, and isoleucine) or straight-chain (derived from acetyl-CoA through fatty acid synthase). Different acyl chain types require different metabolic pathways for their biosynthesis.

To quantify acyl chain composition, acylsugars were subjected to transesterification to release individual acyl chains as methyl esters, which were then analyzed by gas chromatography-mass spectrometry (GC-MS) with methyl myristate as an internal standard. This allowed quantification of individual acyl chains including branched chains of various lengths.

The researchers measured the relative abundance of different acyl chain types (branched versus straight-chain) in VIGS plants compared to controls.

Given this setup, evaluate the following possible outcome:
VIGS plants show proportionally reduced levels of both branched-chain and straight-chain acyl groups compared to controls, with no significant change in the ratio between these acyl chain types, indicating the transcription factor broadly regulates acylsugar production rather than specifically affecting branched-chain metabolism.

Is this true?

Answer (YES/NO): NO